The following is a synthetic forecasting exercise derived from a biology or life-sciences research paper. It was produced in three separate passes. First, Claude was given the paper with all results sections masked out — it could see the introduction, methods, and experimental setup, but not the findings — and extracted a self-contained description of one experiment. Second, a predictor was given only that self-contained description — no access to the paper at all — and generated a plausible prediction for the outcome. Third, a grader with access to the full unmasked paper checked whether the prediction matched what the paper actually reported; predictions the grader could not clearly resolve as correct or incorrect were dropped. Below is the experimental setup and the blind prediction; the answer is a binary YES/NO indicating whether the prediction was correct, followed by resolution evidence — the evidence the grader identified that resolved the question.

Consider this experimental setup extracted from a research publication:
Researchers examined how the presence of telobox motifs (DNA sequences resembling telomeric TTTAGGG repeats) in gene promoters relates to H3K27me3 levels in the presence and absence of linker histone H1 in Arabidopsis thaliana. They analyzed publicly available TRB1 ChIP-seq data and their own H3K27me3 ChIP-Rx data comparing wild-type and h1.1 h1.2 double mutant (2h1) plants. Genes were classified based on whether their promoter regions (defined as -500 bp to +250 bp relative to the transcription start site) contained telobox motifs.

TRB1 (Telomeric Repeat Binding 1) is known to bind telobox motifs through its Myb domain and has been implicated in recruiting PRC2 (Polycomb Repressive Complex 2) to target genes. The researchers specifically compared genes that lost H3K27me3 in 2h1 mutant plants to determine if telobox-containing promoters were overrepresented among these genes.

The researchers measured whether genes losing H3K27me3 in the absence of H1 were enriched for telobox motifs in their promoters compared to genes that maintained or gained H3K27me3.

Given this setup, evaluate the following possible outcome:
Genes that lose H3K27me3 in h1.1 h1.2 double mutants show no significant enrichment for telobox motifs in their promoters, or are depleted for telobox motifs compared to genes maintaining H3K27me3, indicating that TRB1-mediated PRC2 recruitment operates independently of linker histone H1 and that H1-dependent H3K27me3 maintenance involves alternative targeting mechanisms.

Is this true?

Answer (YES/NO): NO